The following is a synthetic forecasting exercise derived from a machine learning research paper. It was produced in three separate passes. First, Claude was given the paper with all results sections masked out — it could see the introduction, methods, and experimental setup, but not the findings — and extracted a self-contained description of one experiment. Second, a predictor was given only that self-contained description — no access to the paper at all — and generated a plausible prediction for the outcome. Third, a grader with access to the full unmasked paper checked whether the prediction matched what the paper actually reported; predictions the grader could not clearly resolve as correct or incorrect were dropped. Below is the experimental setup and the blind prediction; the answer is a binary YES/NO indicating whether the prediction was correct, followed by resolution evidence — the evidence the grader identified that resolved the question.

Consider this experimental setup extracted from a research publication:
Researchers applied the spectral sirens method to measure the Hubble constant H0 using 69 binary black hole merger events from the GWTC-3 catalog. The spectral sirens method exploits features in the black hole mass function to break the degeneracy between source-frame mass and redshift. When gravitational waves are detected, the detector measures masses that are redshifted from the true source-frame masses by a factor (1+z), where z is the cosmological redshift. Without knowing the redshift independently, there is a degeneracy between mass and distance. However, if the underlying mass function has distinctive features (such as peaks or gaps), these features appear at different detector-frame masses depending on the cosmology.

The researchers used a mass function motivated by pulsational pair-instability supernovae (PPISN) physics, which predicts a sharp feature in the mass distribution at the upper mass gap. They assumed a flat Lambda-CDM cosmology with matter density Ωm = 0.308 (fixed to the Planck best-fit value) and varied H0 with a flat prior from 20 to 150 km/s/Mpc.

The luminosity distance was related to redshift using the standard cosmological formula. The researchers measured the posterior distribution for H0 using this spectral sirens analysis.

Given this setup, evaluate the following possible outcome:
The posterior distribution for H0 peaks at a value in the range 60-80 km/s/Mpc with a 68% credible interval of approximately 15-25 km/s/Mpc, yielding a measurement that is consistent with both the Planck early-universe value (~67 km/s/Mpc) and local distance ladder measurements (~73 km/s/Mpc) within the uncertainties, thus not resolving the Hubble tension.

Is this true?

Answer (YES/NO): NO